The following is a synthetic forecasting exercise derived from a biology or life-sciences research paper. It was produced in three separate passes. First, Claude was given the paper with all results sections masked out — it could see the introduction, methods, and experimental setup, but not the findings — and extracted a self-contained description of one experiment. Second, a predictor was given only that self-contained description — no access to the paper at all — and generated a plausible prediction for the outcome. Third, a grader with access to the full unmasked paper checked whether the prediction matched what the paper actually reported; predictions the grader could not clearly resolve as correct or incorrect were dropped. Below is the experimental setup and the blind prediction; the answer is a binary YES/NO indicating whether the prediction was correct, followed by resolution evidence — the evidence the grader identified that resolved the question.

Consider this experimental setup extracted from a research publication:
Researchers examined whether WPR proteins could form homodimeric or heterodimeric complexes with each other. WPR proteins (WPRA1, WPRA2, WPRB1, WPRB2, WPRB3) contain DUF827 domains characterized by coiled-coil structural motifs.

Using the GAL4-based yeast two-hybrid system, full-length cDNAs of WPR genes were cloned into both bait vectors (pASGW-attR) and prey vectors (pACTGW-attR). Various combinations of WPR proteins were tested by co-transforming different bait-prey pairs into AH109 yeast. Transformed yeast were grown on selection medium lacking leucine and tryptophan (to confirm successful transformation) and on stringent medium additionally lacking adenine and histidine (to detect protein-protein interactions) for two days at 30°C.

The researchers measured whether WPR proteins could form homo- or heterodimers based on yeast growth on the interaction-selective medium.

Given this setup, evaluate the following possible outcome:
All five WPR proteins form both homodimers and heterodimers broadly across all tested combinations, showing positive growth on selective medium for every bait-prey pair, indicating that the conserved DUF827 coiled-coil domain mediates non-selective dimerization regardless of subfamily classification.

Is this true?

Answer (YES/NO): NO